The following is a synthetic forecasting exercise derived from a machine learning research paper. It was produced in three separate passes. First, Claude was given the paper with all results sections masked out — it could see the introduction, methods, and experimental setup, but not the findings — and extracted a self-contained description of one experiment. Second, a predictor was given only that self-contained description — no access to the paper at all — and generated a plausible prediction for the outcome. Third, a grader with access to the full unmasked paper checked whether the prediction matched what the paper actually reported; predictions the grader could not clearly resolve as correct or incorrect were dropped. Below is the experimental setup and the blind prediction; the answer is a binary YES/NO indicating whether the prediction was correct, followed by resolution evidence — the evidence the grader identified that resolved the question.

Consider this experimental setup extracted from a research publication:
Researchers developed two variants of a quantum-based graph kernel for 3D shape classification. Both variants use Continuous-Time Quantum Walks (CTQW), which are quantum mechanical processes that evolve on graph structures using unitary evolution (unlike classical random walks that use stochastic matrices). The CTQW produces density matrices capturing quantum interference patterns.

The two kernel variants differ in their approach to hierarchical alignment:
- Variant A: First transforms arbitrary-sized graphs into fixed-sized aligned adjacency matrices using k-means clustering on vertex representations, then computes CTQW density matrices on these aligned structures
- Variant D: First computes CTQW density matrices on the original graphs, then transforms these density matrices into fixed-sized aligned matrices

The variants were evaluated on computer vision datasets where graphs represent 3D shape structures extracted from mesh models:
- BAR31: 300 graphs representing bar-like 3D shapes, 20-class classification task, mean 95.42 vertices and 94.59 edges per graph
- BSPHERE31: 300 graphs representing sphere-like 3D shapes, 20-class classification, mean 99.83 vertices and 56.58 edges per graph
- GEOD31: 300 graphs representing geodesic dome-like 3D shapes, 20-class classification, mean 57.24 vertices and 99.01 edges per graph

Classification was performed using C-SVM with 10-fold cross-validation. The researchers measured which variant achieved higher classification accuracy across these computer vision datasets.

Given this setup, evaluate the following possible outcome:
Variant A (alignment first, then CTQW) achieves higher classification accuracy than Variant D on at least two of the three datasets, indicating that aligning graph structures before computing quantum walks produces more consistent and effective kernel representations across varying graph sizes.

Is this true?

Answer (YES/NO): NO